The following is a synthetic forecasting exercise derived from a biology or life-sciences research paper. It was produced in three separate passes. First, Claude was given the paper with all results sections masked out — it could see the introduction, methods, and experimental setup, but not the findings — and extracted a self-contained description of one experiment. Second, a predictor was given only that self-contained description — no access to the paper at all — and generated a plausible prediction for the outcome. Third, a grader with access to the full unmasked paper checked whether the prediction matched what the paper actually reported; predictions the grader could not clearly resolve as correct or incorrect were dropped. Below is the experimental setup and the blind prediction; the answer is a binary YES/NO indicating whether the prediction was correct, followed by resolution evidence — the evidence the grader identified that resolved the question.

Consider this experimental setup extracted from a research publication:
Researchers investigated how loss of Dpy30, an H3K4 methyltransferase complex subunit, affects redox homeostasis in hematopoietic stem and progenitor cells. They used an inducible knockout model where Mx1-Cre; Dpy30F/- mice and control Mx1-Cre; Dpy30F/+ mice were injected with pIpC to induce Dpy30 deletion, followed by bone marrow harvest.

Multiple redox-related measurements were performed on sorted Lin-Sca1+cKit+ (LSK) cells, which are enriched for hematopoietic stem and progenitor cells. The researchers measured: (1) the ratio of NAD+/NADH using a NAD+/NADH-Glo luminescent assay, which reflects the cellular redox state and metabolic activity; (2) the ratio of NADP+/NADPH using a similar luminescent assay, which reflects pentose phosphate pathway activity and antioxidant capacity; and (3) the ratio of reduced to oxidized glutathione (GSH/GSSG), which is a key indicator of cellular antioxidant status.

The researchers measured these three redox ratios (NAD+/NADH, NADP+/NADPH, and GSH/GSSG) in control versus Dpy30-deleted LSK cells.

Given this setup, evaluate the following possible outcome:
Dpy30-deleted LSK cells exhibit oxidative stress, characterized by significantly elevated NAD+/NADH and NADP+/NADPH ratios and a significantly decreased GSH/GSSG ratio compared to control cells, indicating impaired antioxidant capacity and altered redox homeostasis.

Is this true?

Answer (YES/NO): NO